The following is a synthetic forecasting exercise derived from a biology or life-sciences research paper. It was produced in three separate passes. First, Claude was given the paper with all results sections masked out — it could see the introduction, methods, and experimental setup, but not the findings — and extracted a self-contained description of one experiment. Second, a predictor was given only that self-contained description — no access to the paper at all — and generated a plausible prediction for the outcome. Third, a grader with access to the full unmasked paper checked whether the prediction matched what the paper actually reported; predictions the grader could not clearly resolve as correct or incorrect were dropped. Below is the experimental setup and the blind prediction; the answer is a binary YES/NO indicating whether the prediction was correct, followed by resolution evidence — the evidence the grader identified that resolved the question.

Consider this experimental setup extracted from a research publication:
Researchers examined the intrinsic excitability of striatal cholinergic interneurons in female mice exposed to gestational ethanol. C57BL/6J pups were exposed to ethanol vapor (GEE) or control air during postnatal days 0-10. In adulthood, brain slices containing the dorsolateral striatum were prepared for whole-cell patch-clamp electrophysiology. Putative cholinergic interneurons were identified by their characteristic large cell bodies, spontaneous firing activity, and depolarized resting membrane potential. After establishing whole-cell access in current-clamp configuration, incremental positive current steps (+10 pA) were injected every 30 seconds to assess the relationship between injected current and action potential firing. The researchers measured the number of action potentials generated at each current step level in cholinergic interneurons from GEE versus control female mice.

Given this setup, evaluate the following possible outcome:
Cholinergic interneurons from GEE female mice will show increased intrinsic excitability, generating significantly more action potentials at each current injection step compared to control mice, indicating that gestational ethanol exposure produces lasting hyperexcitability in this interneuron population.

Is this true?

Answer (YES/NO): NO